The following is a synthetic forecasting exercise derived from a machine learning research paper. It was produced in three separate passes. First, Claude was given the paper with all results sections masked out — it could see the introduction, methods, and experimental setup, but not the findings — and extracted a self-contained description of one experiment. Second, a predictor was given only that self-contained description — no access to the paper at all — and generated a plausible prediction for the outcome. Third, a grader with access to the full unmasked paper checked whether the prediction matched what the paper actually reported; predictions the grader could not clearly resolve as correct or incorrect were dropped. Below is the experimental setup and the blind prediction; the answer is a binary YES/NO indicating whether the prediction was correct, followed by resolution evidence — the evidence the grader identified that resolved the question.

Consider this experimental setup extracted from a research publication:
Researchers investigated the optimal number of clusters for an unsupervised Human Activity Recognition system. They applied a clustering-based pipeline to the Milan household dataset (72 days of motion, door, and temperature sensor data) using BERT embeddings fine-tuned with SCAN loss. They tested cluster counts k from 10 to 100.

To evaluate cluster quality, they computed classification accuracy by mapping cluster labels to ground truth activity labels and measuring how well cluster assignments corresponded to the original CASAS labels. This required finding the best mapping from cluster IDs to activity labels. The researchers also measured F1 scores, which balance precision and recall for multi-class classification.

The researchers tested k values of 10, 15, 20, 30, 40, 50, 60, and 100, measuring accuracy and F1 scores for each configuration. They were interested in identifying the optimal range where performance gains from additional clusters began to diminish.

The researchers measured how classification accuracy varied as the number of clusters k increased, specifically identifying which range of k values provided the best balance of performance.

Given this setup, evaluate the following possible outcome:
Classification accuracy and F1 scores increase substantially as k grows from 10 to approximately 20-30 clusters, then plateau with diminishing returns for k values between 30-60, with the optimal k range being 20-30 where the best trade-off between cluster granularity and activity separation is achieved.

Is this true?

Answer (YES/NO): YES